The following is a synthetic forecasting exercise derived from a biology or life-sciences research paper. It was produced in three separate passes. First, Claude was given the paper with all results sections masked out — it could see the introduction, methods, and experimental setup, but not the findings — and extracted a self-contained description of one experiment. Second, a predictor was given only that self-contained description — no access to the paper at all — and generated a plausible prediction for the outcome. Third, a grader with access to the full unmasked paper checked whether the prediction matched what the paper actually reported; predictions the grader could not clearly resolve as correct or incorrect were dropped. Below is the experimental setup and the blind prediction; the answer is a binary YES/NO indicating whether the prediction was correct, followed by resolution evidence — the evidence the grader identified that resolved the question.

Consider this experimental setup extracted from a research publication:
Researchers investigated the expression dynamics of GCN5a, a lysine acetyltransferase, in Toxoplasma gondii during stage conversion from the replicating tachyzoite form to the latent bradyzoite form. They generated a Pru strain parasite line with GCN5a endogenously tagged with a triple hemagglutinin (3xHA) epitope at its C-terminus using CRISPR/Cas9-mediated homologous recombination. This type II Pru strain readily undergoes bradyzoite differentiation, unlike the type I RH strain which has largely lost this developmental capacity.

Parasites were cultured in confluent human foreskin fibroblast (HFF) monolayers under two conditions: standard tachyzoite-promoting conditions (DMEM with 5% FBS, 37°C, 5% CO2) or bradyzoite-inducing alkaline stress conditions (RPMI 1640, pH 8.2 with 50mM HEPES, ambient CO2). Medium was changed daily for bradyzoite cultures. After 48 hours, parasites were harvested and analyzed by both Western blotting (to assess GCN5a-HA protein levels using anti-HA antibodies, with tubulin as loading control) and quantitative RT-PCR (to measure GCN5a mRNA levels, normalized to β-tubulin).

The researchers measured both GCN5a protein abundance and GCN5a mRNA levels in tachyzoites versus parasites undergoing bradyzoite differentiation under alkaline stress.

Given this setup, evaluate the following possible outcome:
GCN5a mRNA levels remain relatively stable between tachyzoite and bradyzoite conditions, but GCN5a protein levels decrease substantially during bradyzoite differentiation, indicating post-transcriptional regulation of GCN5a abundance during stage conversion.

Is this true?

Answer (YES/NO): NO